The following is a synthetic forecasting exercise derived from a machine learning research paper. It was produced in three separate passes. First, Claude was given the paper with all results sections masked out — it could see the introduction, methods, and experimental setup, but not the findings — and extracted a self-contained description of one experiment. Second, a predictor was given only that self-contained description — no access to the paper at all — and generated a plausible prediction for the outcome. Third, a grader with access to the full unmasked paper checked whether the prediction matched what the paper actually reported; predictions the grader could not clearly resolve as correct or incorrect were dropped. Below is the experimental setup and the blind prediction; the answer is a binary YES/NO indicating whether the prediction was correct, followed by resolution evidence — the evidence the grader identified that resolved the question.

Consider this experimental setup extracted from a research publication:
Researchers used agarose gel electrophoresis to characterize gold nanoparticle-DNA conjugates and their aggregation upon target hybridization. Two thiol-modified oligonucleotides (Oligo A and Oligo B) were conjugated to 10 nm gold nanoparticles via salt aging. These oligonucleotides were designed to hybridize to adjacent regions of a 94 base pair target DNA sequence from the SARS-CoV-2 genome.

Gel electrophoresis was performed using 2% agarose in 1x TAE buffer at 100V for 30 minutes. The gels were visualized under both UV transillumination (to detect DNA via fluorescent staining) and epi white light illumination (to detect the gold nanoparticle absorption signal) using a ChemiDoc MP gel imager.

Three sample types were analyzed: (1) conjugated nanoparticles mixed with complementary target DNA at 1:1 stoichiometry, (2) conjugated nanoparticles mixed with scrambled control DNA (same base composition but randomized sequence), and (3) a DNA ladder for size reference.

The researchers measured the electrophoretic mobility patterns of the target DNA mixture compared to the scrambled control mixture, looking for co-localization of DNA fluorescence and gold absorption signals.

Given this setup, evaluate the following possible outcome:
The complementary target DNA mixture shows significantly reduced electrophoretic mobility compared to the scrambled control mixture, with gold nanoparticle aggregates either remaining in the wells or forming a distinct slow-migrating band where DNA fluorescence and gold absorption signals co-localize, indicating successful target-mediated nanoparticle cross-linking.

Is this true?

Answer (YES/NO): YES